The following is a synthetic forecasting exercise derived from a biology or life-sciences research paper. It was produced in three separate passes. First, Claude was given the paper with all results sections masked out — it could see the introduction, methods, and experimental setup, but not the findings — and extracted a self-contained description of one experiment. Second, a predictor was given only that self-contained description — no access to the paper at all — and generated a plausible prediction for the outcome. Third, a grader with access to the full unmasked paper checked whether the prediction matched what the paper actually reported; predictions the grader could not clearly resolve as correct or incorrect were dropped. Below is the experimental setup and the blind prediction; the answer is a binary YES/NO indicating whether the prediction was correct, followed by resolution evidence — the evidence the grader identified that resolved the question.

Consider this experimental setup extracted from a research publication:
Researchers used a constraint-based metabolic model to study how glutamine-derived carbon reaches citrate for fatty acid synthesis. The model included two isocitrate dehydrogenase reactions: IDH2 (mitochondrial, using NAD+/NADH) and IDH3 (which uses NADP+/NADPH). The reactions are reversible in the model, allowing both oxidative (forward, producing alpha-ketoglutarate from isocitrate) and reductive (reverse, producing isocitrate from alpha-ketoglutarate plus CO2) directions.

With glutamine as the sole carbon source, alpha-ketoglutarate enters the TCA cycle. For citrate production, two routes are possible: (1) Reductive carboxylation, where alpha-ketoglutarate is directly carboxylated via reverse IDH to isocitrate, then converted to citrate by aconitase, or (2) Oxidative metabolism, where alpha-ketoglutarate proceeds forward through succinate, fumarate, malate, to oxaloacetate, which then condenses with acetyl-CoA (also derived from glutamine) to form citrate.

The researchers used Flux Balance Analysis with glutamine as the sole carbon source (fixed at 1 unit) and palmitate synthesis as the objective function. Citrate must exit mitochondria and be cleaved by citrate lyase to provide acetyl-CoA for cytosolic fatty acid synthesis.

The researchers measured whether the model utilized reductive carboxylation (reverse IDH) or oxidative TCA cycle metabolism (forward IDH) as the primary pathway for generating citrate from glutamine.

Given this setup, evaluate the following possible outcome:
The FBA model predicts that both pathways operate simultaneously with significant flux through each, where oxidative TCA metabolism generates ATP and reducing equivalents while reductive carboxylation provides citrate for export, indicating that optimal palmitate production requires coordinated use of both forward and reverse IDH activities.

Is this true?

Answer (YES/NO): NO